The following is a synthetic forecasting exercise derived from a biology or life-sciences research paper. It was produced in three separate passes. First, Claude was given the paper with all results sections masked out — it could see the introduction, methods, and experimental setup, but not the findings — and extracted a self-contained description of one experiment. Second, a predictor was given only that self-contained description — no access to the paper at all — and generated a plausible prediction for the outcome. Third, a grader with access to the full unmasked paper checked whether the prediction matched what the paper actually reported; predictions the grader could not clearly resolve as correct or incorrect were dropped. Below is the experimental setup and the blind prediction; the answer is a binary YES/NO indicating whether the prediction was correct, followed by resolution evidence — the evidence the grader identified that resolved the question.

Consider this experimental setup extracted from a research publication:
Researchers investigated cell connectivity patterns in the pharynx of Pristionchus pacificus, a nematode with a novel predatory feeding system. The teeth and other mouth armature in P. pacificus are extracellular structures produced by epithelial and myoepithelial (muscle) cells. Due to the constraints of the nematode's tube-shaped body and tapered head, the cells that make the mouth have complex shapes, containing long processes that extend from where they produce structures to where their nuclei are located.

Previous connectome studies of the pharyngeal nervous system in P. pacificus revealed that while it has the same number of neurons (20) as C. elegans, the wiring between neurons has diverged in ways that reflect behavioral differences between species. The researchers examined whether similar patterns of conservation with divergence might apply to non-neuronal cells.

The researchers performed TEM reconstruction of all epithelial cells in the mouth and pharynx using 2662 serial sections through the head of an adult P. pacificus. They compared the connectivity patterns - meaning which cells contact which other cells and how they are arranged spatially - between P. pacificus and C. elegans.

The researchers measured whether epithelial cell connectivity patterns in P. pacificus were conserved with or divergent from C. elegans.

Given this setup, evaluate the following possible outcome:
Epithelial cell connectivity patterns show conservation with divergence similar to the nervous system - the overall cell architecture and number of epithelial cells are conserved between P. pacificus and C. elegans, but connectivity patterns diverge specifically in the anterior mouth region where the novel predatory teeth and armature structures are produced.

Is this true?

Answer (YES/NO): YES